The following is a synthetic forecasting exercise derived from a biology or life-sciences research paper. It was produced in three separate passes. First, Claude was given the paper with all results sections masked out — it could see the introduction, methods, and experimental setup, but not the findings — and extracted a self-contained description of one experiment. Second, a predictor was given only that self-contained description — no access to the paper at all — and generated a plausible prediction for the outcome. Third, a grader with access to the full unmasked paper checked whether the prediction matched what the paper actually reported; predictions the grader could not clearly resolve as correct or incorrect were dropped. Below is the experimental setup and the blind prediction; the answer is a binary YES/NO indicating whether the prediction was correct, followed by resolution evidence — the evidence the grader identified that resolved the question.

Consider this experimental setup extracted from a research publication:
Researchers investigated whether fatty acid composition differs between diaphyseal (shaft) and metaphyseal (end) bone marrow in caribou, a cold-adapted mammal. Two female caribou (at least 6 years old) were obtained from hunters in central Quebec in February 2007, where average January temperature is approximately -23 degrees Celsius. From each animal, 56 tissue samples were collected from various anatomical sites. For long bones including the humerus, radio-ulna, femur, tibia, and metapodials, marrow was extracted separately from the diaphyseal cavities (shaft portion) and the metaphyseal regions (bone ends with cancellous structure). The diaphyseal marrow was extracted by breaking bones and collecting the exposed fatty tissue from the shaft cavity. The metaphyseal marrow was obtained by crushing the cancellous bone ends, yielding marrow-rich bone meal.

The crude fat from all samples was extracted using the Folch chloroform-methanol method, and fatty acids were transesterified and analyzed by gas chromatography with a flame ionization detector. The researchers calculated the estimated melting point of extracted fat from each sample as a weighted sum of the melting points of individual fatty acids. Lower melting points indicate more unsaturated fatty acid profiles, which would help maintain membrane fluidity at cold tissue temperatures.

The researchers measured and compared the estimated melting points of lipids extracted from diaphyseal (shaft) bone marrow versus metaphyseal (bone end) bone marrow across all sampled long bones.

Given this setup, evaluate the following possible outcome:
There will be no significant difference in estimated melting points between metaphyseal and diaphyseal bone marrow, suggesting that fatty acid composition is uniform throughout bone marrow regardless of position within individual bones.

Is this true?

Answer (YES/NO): NO